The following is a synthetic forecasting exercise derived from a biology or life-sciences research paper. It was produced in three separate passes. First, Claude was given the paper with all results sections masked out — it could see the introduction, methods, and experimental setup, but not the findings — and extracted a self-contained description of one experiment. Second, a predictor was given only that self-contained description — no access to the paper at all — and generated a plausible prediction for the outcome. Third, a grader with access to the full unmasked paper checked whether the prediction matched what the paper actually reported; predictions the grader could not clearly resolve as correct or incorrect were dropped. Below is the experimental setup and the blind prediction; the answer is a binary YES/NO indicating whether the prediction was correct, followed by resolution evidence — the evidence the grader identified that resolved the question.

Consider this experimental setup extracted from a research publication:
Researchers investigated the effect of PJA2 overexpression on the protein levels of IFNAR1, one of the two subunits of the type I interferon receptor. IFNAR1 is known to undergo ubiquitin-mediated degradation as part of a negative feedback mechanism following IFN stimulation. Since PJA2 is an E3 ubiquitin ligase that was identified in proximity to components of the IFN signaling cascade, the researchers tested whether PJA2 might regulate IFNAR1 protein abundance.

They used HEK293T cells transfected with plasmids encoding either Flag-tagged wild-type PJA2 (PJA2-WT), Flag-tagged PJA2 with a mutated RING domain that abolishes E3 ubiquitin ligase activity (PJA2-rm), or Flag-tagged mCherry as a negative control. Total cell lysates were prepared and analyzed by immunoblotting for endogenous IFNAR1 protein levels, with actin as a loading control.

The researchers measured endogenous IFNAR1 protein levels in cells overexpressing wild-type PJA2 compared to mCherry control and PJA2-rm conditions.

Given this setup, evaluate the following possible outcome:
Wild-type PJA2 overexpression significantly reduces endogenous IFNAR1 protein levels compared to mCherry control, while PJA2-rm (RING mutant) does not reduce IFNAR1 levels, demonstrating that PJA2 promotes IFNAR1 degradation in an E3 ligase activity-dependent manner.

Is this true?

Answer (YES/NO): NO